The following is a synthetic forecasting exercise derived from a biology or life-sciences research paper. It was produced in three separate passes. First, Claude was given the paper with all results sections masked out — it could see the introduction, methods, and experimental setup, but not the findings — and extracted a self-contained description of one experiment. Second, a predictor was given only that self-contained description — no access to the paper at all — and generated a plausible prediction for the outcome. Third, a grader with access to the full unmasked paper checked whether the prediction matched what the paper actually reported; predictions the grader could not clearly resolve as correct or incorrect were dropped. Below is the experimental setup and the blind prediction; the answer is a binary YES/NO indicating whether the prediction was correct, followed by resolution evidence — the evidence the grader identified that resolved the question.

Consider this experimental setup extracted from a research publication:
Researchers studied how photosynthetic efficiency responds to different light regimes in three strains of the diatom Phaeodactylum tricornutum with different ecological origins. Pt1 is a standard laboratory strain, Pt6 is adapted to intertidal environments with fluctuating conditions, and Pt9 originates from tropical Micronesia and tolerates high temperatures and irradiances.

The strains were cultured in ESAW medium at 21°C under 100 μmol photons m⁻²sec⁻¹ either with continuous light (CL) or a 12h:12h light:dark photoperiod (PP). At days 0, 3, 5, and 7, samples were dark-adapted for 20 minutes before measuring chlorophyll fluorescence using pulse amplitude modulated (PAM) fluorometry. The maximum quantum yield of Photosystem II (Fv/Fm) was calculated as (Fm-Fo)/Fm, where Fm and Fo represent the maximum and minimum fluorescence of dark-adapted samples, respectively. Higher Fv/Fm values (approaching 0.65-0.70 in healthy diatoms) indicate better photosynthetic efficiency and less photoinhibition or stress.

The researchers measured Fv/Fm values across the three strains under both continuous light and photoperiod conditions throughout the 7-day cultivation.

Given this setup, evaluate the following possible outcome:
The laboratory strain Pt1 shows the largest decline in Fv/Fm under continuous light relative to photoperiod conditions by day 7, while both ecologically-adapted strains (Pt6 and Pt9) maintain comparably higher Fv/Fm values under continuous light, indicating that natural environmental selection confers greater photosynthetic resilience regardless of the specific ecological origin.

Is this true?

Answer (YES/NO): NO